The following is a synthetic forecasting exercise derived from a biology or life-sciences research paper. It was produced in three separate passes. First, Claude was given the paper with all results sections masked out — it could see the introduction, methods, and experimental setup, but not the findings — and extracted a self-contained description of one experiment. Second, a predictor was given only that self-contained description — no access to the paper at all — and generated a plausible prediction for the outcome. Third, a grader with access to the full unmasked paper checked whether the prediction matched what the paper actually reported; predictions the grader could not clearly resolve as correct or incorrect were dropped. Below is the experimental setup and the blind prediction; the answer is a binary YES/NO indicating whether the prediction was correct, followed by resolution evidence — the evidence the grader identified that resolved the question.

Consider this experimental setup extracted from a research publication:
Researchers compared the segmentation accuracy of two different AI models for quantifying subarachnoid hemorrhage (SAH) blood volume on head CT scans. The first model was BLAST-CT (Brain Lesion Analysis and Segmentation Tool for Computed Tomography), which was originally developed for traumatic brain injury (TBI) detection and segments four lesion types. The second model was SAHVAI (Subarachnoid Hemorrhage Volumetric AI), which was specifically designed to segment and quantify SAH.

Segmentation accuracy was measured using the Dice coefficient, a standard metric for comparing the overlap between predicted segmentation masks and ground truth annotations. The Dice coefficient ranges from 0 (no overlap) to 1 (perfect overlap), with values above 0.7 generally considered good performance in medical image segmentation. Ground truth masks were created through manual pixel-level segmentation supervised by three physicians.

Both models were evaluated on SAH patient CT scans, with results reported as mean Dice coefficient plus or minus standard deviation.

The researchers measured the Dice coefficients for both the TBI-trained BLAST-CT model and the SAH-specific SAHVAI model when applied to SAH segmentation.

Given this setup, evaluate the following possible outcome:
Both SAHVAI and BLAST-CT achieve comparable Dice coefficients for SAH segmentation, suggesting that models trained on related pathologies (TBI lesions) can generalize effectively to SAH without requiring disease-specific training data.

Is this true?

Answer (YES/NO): NO